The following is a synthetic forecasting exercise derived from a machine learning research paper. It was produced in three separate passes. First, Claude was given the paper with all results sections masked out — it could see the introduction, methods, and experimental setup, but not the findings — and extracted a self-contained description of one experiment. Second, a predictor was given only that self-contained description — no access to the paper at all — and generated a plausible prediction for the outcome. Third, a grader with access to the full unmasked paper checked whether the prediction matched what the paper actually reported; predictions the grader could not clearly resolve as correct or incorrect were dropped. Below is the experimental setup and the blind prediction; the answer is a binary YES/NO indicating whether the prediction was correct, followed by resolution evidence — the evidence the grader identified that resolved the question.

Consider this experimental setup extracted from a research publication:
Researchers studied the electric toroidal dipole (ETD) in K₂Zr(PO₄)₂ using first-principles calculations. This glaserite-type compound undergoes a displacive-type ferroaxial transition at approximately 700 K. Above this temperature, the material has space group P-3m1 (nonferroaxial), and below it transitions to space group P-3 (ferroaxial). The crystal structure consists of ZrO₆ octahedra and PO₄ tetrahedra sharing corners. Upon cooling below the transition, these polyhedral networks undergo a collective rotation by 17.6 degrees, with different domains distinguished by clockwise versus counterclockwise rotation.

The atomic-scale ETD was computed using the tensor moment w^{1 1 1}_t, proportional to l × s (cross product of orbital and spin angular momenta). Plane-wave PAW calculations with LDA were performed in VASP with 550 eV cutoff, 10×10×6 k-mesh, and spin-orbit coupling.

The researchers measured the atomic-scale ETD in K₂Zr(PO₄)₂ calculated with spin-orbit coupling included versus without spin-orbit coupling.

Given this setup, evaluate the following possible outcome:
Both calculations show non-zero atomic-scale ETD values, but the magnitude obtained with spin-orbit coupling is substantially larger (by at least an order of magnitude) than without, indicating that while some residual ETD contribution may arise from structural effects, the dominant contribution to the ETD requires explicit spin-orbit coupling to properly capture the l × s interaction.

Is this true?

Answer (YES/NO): NO